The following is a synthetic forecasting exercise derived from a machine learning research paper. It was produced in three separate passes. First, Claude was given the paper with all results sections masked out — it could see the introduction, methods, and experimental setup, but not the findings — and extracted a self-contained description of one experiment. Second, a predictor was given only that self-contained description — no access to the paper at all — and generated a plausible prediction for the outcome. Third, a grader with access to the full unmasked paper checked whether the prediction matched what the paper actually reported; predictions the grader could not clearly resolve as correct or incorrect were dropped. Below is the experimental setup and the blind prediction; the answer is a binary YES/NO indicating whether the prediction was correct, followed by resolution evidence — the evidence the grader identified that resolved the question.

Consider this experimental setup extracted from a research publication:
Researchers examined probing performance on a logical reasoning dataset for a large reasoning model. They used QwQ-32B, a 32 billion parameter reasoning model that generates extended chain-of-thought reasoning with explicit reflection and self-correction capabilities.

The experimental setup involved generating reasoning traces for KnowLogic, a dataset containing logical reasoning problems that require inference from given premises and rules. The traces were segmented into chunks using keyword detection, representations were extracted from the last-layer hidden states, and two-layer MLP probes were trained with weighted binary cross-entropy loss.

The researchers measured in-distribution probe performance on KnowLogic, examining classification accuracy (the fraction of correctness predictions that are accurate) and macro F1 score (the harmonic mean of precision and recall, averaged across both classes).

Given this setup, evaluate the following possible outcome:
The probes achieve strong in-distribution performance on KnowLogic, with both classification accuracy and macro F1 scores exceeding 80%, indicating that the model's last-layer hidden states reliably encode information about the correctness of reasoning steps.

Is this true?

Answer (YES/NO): NO